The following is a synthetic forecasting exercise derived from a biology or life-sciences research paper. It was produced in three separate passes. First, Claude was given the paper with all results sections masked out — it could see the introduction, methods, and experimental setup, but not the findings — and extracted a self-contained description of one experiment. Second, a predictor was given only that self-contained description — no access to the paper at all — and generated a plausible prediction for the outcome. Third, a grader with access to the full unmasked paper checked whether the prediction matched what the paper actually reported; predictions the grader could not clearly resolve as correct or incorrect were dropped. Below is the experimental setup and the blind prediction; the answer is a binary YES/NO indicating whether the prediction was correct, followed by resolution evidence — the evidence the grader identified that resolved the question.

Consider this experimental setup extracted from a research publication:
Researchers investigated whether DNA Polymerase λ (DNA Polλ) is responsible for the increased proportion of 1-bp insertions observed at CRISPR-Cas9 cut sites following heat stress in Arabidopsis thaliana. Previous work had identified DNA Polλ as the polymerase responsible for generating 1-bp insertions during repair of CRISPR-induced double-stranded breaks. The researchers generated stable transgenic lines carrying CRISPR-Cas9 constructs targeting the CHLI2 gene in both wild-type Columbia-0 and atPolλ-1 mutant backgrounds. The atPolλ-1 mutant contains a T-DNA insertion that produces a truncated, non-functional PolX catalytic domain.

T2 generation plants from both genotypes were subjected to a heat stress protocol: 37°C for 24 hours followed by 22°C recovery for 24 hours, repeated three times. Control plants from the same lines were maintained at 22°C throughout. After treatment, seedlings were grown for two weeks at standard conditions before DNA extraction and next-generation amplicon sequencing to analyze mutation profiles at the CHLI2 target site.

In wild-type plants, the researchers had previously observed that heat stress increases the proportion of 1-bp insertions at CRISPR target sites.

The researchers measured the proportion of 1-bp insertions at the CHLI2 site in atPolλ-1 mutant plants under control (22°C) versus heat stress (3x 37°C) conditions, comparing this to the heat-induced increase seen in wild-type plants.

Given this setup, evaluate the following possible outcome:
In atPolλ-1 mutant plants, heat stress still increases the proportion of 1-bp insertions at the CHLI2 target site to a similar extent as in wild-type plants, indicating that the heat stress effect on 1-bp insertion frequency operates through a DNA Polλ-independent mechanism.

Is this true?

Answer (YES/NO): NO